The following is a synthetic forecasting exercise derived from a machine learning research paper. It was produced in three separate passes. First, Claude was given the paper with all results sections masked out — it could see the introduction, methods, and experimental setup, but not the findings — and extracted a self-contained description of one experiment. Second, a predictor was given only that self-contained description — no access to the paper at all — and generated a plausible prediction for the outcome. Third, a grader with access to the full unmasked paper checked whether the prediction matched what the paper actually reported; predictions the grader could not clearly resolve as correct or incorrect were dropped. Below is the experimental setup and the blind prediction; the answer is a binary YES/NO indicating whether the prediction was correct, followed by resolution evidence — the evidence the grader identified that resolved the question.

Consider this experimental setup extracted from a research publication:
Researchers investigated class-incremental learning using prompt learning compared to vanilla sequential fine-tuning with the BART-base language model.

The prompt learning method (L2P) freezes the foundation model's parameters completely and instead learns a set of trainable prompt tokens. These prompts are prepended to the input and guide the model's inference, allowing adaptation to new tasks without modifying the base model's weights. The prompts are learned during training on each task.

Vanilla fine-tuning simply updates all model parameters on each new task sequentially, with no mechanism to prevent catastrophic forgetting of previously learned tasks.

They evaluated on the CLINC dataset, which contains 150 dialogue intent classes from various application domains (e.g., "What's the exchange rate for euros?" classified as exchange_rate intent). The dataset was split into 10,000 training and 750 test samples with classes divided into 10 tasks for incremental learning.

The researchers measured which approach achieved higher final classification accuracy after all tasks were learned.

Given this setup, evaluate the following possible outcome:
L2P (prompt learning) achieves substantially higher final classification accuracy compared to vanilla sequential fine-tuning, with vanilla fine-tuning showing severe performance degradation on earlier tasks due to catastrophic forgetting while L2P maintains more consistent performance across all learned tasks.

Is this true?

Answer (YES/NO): NO